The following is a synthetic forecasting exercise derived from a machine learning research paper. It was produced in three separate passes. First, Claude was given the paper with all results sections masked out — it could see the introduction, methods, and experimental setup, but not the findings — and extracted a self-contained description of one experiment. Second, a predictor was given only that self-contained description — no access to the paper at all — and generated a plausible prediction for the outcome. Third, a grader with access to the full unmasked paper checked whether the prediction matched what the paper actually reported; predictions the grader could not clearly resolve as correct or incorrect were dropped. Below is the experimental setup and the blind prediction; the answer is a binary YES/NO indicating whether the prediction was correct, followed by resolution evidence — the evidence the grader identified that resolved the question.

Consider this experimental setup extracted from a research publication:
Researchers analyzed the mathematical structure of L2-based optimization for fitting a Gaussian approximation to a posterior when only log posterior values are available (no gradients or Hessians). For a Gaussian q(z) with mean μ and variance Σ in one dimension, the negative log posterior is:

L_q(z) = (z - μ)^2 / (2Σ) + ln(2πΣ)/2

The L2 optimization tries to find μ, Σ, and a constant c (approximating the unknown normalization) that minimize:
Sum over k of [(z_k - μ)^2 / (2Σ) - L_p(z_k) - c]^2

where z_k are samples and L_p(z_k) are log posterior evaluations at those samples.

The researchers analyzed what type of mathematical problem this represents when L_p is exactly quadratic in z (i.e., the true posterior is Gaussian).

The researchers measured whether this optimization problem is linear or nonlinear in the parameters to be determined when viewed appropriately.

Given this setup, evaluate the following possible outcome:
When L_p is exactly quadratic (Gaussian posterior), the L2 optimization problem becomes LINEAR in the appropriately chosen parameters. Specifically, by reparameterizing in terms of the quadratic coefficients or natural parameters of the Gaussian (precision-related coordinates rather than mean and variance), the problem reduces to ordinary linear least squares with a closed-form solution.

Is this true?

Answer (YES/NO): YES